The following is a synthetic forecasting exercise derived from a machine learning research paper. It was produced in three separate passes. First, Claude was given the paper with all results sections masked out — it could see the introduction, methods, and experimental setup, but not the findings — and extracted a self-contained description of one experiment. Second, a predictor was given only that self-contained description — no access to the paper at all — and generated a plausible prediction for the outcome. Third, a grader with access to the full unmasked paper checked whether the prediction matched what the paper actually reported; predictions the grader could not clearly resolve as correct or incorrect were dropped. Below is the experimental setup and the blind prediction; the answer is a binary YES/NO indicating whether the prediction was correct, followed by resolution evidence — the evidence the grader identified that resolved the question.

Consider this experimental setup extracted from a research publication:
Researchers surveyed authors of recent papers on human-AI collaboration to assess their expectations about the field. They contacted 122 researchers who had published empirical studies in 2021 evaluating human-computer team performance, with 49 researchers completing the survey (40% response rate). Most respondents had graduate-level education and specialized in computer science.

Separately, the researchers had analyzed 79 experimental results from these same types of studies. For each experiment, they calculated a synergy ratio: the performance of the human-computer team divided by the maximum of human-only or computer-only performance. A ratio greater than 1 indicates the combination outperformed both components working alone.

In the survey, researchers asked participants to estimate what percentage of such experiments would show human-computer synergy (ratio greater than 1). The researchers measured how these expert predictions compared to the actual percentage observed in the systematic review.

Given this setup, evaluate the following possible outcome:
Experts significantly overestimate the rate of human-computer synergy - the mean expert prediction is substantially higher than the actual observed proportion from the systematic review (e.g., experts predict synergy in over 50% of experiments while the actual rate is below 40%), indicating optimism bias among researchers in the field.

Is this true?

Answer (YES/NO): NO